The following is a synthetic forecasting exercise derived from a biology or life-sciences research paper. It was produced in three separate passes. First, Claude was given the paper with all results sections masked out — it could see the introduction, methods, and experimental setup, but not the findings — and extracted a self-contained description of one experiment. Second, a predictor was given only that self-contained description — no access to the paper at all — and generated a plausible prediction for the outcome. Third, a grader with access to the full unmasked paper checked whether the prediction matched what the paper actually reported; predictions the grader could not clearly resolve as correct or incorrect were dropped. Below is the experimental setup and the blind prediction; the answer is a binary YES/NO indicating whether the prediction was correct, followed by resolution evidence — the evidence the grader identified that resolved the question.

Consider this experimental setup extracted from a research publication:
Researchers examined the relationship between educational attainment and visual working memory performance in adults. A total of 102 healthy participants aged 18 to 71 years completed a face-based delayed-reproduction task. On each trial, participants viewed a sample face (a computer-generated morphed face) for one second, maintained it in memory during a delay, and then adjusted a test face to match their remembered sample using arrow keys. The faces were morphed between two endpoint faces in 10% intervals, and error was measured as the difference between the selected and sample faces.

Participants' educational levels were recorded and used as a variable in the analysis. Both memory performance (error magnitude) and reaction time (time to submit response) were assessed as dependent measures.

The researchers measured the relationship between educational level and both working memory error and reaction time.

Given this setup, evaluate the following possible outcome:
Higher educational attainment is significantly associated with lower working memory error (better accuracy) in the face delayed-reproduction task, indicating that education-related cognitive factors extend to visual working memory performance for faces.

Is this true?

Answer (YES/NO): YES